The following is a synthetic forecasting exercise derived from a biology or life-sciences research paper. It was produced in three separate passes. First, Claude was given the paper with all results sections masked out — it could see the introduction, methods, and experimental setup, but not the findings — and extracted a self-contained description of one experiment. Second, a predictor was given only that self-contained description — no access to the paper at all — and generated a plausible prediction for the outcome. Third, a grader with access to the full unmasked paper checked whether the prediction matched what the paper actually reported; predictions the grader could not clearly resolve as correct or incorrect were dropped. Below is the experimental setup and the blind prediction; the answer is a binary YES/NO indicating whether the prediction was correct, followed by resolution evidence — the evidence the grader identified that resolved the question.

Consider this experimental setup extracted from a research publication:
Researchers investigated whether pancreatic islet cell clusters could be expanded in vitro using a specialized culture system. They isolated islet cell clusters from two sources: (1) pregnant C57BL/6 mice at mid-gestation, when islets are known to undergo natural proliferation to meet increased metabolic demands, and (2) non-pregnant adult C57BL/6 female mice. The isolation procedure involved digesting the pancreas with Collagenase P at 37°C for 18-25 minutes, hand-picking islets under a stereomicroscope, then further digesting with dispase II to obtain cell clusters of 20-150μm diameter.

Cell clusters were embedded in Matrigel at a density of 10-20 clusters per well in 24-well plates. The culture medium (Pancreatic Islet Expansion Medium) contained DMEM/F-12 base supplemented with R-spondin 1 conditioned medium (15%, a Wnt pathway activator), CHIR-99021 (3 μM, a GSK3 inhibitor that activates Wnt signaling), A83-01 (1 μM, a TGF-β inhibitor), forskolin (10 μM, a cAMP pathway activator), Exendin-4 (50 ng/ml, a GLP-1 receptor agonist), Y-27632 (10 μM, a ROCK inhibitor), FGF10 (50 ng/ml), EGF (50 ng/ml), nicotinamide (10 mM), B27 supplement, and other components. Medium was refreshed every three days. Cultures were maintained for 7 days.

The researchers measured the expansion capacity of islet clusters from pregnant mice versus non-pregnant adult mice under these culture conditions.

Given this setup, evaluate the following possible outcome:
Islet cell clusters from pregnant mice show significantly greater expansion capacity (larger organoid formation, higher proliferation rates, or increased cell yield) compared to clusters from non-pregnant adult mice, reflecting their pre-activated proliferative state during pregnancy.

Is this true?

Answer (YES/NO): YES